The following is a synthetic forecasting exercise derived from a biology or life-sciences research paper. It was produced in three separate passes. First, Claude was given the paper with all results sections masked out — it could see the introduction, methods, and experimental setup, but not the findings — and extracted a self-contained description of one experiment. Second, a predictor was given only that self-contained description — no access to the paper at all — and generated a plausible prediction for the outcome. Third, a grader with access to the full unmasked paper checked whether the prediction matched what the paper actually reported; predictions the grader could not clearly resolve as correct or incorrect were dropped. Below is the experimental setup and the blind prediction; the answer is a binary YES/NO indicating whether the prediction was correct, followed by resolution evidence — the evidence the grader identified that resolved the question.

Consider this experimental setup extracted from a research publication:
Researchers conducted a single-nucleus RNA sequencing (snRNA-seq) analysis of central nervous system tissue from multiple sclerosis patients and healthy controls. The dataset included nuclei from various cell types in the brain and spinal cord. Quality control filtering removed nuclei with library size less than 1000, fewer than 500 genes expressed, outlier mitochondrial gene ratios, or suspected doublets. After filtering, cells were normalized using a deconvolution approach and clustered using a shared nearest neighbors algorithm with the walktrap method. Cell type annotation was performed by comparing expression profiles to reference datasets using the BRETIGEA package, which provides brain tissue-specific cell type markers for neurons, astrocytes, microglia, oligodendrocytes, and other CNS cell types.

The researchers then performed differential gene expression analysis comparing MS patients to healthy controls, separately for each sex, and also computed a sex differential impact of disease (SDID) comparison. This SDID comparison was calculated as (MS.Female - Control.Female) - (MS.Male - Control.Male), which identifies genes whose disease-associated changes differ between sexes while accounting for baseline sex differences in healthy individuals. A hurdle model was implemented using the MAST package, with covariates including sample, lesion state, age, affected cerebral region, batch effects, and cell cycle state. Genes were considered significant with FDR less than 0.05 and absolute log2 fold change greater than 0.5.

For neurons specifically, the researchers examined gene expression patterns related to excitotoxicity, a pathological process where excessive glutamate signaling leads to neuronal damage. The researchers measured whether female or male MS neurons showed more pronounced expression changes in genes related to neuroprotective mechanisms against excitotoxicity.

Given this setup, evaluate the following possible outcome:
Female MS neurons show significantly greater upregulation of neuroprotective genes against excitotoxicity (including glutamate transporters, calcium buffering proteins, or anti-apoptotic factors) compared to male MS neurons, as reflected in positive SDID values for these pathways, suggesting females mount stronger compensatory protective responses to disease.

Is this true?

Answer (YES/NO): YES